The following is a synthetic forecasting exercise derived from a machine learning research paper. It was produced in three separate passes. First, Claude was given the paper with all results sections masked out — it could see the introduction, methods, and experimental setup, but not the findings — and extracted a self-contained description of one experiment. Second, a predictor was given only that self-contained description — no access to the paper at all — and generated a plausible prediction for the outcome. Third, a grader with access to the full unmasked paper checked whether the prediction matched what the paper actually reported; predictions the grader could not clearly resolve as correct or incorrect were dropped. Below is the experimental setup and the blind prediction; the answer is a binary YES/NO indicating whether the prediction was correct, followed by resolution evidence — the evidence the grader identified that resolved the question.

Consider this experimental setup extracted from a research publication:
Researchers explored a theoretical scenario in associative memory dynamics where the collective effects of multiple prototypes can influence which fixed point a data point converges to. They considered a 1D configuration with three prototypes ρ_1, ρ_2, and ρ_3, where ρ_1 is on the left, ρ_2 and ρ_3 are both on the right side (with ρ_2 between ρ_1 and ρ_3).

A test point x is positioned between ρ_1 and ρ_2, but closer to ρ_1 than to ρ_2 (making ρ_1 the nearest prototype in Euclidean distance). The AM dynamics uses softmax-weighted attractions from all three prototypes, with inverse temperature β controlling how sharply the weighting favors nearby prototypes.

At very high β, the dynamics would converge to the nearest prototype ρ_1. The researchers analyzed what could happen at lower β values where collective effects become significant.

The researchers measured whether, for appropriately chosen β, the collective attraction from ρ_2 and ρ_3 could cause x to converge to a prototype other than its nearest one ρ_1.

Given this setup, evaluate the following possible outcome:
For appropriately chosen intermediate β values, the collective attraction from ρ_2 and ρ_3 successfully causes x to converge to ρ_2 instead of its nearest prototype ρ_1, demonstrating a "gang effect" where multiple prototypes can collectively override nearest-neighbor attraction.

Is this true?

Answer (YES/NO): YES